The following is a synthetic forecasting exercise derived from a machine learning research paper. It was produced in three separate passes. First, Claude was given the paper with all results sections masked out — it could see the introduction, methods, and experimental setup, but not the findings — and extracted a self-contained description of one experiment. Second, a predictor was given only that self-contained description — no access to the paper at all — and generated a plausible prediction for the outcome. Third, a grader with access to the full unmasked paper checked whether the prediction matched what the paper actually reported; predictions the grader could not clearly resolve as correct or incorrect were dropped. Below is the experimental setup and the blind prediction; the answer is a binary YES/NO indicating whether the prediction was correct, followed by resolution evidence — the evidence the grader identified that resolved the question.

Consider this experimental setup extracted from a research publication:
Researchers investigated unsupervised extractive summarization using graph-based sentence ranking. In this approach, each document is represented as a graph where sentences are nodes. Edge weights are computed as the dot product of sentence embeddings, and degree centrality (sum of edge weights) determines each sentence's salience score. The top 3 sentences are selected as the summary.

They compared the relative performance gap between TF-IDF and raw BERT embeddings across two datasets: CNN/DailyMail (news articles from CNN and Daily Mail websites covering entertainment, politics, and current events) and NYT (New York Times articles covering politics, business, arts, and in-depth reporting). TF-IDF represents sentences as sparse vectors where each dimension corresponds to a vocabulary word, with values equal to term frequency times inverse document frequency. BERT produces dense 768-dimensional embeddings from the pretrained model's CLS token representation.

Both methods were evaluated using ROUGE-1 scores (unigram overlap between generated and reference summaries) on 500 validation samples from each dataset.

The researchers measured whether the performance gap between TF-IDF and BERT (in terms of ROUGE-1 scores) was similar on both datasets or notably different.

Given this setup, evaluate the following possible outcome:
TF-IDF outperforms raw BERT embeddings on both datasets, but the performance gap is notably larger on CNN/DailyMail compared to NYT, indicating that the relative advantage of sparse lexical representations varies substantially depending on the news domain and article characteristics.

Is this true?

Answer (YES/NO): NO